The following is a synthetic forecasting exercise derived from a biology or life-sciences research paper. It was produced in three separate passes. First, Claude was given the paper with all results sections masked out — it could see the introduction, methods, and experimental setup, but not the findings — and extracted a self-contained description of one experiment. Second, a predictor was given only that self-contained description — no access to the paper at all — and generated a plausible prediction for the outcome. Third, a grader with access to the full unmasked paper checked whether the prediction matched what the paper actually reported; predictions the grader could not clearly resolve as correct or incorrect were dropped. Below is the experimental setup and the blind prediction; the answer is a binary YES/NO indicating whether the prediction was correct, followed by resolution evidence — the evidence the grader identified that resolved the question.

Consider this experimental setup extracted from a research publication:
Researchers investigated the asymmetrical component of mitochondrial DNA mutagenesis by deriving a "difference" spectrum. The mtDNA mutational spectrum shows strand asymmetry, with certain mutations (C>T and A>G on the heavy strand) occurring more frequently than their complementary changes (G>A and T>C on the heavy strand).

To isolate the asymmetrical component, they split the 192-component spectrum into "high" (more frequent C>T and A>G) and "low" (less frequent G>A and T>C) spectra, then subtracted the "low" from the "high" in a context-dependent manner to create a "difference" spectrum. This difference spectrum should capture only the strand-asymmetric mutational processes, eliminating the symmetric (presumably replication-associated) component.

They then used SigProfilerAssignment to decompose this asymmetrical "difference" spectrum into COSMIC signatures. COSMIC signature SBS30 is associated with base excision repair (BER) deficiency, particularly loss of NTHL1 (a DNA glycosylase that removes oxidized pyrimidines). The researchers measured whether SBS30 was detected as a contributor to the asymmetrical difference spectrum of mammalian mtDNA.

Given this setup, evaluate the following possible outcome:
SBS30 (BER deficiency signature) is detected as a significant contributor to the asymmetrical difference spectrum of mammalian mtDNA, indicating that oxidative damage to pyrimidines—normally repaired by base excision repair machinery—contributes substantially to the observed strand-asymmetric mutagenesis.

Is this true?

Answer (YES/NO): YES